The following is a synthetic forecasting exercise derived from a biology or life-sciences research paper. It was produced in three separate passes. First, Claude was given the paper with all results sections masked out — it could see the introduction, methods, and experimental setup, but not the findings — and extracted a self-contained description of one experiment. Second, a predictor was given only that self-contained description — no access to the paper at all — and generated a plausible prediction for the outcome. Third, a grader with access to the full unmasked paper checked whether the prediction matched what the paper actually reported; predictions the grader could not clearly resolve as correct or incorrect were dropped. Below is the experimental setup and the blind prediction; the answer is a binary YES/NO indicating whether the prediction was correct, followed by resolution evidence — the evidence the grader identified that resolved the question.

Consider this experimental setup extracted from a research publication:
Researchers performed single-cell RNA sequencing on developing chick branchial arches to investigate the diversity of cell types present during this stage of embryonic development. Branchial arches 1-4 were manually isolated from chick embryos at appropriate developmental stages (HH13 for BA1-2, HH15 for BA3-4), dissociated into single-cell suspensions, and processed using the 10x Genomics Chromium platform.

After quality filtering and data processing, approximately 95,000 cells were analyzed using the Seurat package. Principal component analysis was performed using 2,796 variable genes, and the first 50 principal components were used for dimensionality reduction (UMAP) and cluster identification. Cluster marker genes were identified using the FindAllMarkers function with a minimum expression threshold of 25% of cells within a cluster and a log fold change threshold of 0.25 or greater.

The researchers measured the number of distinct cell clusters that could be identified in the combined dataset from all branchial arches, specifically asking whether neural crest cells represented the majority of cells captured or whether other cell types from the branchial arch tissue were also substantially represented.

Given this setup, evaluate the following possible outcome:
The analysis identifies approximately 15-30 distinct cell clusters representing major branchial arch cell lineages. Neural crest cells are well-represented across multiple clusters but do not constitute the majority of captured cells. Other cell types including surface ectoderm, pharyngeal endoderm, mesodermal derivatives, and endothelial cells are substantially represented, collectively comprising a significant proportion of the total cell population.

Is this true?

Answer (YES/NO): NO